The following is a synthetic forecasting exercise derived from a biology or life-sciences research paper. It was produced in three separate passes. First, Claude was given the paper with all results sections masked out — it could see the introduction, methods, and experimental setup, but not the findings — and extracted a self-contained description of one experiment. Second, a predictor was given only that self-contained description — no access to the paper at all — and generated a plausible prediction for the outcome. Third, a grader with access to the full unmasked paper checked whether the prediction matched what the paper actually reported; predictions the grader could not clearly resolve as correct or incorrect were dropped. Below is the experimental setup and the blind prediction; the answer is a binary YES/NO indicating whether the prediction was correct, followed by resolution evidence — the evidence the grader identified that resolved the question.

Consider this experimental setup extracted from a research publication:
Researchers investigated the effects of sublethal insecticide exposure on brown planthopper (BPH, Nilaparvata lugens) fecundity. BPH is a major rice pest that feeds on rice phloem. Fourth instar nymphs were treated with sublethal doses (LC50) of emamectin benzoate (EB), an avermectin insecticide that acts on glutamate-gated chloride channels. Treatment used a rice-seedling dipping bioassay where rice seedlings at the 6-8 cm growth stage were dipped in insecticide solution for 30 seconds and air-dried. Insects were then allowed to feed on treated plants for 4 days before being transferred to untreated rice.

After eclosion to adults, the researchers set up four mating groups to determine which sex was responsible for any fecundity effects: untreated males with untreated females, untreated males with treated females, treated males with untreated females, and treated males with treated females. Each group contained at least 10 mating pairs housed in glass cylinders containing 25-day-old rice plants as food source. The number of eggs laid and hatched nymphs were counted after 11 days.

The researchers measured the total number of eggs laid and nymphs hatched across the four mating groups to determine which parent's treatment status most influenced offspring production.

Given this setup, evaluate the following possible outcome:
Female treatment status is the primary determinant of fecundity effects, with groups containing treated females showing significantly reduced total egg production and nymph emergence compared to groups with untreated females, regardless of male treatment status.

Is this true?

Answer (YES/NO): NO